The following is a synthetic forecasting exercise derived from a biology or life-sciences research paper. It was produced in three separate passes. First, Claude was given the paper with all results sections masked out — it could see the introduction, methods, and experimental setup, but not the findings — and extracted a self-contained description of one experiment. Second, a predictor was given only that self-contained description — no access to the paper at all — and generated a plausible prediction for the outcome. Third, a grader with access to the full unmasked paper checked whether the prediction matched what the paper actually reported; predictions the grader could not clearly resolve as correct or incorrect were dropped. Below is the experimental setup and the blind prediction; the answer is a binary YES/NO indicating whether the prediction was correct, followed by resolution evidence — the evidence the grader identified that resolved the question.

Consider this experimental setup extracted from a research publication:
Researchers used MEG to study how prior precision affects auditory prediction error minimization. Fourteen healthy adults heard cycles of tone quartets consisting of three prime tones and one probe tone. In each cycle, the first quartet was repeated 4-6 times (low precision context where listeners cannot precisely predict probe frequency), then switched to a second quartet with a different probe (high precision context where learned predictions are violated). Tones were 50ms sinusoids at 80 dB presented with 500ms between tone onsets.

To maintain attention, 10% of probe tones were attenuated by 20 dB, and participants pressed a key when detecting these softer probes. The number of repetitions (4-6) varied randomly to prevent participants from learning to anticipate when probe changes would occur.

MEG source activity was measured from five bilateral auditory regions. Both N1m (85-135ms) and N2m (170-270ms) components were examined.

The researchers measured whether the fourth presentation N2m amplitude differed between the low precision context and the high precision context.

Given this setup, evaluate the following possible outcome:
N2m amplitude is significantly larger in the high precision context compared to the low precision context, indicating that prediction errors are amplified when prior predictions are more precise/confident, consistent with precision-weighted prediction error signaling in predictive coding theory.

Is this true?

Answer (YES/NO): YES